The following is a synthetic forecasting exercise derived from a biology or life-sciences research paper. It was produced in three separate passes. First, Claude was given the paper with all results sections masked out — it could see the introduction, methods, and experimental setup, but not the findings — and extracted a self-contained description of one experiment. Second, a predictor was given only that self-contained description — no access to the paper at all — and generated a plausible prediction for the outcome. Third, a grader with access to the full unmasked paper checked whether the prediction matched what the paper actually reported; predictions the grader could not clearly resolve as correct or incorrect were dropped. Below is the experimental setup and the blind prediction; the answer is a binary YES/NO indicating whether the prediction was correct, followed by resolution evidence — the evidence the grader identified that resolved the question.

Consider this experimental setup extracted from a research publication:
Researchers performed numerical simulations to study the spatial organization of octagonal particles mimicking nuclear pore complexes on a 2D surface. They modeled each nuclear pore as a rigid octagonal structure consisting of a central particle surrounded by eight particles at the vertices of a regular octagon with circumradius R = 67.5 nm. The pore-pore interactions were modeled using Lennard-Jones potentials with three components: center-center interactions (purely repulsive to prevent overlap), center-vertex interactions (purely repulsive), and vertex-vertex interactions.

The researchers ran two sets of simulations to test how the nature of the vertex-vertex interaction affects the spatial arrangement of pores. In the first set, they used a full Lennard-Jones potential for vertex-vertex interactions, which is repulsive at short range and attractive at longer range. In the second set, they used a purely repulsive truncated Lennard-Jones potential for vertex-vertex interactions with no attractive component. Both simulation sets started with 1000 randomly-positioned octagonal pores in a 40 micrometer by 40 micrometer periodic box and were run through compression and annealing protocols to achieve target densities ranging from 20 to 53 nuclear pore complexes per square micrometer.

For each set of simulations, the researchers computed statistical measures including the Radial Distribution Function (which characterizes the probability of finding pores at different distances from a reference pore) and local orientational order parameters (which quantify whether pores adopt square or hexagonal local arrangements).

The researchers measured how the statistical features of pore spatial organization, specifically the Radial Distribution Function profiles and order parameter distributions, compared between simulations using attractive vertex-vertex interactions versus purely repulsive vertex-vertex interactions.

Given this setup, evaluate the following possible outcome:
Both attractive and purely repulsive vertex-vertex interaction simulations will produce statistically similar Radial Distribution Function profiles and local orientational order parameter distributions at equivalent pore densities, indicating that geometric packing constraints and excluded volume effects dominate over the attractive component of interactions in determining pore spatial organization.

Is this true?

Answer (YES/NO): YES